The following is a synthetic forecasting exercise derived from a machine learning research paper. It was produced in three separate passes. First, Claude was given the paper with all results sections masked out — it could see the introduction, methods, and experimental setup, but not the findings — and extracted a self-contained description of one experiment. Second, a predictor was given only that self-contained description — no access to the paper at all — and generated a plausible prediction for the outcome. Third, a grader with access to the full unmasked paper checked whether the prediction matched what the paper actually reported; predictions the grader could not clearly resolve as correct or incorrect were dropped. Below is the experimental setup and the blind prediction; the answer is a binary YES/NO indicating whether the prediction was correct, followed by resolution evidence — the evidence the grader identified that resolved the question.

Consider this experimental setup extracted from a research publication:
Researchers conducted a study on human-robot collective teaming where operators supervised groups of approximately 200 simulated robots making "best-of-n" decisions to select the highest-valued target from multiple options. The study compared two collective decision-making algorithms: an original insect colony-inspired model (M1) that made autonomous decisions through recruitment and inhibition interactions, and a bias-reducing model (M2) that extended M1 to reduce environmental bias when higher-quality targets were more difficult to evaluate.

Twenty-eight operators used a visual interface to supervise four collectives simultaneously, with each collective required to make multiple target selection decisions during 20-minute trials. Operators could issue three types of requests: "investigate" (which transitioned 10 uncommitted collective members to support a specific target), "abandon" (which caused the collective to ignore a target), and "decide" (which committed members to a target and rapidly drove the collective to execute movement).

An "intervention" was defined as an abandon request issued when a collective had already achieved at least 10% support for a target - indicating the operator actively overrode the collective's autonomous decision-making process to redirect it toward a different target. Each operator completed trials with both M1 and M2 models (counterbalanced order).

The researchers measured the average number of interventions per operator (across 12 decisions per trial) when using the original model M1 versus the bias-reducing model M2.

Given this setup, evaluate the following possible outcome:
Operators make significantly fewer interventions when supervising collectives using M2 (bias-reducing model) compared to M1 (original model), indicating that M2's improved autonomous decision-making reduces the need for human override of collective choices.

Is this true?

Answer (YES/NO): YES